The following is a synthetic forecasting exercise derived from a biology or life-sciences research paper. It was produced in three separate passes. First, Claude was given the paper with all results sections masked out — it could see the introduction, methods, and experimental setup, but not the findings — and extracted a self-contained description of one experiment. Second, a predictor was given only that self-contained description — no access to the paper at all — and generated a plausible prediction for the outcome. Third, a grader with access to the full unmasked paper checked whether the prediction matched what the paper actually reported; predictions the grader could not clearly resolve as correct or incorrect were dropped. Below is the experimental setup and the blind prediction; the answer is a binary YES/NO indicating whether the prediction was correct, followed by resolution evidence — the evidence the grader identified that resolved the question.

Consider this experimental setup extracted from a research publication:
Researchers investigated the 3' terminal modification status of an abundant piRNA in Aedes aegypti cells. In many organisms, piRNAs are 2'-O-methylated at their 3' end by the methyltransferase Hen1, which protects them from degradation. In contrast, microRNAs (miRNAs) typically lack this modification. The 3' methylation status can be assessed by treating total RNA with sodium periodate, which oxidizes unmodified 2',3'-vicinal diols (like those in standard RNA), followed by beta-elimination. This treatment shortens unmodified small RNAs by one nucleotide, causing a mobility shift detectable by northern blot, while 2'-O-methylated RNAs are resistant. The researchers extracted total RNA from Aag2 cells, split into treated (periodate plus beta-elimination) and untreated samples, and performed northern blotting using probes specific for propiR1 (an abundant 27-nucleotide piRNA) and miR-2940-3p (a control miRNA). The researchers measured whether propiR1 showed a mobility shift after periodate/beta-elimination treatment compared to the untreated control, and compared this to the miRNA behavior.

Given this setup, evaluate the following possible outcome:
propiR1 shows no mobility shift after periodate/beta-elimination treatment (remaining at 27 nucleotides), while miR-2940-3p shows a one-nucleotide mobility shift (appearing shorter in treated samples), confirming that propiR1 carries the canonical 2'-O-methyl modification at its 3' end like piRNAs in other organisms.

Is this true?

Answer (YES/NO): YES